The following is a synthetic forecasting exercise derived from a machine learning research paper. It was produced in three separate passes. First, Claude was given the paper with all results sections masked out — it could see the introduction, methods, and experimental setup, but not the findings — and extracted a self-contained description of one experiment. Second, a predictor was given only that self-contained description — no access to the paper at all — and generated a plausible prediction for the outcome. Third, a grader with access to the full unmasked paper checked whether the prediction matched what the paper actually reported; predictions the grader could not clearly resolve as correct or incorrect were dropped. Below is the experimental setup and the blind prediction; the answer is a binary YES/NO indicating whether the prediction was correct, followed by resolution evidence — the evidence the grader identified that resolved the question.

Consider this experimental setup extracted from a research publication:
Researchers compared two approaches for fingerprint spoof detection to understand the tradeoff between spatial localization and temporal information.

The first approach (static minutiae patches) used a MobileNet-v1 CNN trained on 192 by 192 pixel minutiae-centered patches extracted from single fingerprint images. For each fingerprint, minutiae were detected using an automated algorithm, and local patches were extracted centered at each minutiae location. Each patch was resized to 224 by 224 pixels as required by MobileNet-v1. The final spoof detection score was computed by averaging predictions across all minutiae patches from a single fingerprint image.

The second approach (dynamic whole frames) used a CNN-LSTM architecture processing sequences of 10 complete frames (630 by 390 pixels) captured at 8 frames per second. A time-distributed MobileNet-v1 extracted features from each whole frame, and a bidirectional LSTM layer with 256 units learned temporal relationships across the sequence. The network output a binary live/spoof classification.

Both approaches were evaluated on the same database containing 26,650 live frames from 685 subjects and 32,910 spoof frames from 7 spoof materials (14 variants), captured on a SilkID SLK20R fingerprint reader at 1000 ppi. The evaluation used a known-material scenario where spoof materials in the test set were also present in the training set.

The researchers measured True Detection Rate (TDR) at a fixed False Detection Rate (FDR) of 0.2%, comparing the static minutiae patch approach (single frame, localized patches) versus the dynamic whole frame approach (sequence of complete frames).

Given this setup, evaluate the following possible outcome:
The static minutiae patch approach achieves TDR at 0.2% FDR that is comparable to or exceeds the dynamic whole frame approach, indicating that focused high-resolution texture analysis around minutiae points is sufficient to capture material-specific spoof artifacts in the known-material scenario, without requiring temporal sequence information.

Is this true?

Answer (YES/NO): YES